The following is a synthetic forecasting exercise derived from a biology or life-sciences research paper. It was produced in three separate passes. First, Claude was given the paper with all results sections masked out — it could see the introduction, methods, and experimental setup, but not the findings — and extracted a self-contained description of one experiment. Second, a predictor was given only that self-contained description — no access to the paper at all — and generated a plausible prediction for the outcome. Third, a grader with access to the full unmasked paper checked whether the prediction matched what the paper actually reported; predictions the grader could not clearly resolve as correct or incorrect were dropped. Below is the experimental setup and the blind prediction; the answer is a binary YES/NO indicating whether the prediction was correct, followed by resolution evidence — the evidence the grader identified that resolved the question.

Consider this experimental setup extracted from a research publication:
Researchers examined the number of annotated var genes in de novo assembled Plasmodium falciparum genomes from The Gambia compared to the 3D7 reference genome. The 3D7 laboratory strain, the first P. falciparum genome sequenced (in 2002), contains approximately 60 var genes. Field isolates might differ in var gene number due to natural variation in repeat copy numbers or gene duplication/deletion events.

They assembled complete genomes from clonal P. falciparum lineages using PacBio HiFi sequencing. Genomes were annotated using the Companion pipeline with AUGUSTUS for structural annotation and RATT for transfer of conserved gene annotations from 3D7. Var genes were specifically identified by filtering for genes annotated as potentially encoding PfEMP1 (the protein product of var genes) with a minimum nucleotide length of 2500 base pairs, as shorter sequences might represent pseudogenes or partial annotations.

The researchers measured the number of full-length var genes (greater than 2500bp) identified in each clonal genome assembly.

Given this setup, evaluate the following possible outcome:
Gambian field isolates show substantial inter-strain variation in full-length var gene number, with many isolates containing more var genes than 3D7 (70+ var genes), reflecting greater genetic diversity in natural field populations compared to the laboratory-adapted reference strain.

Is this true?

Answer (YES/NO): NO